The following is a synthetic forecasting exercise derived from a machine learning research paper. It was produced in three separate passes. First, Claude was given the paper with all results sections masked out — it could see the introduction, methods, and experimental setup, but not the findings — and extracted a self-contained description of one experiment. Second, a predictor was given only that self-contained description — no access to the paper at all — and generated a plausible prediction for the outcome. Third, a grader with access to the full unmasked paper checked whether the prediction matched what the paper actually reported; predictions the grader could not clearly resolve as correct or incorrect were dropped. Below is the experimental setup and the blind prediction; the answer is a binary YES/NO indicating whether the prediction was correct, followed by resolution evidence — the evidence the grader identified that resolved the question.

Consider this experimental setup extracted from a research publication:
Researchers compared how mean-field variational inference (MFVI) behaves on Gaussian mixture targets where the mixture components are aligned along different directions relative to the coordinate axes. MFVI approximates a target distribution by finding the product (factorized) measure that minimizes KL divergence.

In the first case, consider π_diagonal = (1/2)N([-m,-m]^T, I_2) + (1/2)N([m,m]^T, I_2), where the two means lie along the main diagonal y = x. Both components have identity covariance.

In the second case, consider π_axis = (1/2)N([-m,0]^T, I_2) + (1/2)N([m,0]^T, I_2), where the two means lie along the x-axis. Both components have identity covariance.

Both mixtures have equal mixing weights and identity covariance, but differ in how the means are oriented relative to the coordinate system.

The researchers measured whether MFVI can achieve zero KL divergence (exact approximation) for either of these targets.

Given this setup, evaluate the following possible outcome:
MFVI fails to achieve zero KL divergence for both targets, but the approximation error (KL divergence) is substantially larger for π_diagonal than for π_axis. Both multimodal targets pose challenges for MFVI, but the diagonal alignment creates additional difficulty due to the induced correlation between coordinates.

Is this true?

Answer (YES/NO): NO